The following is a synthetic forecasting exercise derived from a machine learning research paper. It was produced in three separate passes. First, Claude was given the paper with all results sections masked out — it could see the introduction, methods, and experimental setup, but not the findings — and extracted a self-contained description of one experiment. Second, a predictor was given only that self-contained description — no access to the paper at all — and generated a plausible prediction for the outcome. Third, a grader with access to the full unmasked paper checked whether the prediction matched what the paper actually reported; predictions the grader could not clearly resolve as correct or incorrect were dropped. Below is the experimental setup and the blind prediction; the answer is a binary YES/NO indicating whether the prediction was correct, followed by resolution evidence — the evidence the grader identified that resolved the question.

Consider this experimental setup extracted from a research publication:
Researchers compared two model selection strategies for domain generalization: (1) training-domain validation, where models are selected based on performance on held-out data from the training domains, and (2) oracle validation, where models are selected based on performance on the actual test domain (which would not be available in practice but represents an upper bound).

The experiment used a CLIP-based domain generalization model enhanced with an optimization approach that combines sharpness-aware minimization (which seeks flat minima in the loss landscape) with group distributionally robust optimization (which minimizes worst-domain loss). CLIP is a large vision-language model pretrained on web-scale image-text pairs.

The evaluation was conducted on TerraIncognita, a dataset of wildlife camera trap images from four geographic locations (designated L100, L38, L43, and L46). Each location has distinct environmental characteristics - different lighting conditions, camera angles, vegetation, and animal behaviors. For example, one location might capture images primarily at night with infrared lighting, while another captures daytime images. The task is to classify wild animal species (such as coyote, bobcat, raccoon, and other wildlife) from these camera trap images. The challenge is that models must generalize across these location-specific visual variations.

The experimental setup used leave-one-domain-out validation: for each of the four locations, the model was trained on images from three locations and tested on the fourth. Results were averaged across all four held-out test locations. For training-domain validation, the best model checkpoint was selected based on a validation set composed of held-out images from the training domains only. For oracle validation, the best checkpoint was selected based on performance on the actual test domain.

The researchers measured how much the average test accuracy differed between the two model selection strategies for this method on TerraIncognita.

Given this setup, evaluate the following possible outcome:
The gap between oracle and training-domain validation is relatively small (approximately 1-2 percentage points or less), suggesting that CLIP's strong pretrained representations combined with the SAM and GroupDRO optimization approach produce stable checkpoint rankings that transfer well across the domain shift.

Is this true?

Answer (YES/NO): NO